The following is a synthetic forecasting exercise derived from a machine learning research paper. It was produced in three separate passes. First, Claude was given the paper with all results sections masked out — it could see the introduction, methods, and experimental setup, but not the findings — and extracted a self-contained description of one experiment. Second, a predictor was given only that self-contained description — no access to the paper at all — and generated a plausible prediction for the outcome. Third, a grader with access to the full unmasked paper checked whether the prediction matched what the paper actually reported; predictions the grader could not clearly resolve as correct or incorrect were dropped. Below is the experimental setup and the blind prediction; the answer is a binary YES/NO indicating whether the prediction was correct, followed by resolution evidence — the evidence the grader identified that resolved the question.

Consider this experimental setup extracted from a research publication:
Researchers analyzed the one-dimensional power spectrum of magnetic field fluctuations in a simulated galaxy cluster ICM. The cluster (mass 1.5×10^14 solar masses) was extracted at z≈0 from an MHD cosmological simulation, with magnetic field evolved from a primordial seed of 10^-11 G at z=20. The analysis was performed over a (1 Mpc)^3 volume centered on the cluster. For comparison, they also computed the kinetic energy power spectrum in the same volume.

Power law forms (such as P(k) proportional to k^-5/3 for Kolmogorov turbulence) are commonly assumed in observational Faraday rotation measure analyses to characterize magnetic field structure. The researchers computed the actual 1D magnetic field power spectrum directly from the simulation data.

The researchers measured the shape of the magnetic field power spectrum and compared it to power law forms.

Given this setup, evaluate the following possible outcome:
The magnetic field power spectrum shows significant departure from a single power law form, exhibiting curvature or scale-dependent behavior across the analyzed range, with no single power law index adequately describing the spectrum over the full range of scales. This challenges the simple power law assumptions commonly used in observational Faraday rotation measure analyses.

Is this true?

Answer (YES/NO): YES